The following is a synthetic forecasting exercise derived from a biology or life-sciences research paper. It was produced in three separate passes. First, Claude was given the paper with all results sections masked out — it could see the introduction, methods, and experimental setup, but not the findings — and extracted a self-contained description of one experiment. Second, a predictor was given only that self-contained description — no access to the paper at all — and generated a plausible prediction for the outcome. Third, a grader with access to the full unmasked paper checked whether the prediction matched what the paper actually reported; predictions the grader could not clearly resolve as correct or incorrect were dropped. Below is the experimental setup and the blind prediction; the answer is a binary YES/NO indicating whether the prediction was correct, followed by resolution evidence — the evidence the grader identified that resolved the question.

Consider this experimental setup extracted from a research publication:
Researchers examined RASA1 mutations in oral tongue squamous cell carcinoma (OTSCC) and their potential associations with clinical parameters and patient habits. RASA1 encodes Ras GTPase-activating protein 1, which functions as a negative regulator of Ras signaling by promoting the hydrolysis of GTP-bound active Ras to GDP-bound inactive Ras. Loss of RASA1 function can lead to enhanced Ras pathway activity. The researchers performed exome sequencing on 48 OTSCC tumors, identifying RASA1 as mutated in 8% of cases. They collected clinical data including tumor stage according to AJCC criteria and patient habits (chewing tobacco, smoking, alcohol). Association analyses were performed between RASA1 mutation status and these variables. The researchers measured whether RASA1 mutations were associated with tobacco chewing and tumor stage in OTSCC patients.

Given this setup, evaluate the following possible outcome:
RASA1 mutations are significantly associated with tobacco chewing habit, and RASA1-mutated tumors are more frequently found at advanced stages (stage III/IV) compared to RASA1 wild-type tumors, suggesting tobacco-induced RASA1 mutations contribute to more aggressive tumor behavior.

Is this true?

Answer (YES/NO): NO